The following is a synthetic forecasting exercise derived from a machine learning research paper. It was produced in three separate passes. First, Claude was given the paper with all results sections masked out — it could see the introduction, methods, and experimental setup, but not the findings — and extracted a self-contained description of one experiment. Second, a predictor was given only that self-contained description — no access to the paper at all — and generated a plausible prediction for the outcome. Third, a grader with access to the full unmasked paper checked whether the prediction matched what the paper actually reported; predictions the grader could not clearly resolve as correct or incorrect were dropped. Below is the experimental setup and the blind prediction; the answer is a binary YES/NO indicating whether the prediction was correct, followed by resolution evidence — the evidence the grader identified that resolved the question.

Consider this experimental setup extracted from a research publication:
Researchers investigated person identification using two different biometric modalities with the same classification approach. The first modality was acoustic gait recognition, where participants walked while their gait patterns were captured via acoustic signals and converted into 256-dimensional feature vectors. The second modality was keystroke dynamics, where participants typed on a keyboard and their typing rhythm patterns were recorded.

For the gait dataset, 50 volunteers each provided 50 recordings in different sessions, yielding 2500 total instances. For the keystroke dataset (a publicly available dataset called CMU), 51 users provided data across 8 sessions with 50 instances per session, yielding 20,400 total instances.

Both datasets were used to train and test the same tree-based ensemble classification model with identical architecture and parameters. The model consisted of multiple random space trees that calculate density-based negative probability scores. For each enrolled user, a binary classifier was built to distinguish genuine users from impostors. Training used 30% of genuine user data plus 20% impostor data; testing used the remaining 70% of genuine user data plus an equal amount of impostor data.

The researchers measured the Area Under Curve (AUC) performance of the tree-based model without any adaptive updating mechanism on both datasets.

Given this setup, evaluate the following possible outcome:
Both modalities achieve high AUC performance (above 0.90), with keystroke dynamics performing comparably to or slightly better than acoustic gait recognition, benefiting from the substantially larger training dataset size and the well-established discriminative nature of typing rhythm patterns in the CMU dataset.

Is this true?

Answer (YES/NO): NO